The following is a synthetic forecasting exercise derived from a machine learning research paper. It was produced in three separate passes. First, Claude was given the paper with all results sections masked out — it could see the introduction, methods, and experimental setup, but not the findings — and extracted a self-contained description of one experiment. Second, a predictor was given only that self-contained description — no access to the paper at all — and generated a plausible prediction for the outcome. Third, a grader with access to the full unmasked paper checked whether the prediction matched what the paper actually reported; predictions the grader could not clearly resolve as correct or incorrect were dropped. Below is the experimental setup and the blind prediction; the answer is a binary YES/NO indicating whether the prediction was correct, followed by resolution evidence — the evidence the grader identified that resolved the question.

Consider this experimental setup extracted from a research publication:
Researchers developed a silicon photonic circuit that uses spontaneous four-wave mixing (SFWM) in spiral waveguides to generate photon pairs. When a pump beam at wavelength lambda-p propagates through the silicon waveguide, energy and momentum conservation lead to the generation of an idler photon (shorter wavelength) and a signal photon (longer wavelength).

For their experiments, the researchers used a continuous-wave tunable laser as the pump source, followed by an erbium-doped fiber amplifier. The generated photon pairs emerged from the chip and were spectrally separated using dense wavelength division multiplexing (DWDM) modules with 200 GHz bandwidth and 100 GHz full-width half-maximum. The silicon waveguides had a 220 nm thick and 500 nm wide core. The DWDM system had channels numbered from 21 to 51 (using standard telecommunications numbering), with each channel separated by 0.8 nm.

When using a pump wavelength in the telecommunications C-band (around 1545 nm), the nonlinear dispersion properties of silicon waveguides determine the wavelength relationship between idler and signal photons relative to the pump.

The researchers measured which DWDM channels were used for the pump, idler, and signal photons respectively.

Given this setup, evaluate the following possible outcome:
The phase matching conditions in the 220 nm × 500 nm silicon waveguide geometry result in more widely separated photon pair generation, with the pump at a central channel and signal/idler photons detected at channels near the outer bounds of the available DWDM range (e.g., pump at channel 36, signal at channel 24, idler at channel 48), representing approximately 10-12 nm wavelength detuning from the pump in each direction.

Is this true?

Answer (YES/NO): NO